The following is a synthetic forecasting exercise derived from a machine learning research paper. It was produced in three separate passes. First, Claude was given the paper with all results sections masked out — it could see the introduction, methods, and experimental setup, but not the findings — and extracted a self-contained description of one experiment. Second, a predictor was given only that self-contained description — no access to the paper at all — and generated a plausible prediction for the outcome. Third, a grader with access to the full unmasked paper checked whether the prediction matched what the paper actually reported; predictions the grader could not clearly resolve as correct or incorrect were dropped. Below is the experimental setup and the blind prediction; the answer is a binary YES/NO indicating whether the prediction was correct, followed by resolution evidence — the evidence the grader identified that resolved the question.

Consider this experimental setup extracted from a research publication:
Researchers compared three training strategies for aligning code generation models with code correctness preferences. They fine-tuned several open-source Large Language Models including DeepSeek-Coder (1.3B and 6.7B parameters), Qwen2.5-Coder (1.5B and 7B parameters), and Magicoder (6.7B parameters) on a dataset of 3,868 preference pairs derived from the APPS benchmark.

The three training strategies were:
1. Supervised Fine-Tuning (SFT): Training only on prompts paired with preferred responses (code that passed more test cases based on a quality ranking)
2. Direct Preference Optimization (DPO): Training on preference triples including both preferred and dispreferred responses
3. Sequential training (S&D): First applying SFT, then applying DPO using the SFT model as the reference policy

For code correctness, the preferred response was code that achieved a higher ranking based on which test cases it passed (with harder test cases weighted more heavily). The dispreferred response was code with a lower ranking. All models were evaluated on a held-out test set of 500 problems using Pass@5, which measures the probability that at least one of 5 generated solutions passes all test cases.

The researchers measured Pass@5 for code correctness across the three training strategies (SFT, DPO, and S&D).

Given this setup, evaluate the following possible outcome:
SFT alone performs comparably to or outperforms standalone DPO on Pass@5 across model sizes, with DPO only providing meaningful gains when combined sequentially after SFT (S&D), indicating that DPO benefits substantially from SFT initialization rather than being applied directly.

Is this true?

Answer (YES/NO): NO